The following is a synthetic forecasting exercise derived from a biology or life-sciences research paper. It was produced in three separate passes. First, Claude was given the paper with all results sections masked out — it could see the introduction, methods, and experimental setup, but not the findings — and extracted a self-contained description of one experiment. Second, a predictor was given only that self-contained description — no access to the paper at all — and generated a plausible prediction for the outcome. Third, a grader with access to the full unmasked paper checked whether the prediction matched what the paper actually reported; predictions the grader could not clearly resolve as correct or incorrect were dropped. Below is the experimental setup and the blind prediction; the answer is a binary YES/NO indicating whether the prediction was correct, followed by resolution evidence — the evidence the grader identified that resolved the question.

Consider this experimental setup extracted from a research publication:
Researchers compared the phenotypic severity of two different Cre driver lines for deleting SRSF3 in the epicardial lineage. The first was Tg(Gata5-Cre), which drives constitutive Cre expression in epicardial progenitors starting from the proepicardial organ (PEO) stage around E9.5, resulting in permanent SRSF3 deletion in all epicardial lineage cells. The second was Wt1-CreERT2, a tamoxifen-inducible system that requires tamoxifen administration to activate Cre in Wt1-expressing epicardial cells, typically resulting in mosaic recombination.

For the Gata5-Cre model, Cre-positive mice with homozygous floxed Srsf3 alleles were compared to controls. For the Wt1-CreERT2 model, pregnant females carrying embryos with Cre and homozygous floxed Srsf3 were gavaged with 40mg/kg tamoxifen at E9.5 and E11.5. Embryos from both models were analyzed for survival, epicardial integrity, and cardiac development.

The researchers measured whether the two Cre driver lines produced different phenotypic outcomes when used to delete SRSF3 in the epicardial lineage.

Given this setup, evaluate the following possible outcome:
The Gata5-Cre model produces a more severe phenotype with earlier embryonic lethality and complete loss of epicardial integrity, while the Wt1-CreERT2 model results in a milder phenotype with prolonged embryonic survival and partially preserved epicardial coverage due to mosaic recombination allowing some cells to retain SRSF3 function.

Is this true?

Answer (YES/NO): YES